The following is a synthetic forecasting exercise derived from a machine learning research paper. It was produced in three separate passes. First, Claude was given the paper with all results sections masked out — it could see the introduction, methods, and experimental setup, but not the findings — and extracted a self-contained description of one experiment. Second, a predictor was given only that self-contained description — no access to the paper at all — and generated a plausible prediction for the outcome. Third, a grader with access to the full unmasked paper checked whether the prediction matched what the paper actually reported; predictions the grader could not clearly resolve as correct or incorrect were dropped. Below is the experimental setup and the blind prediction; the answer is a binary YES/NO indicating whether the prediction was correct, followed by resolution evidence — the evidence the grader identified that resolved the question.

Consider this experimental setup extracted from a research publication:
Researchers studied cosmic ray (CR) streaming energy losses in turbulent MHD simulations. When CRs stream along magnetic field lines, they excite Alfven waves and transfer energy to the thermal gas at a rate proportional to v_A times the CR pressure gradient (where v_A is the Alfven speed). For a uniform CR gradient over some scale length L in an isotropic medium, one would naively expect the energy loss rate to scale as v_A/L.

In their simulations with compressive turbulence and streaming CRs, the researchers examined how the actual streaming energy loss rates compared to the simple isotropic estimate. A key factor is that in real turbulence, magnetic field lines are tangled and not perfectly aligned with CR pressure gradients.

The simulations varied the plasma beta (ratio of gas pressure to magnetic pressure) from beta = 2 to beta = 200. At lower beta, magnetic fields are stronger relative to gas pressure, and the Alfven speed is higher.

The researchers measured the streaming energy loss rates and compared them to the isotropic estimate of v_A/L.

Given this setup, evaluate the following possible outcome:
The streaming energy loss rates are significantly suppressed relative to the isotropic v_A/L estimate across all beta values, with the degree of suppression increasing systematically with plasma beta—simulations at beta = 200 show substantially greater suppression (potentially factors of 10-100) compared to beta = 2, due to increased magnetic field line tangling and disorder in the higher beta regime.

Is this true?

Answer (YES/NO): NO